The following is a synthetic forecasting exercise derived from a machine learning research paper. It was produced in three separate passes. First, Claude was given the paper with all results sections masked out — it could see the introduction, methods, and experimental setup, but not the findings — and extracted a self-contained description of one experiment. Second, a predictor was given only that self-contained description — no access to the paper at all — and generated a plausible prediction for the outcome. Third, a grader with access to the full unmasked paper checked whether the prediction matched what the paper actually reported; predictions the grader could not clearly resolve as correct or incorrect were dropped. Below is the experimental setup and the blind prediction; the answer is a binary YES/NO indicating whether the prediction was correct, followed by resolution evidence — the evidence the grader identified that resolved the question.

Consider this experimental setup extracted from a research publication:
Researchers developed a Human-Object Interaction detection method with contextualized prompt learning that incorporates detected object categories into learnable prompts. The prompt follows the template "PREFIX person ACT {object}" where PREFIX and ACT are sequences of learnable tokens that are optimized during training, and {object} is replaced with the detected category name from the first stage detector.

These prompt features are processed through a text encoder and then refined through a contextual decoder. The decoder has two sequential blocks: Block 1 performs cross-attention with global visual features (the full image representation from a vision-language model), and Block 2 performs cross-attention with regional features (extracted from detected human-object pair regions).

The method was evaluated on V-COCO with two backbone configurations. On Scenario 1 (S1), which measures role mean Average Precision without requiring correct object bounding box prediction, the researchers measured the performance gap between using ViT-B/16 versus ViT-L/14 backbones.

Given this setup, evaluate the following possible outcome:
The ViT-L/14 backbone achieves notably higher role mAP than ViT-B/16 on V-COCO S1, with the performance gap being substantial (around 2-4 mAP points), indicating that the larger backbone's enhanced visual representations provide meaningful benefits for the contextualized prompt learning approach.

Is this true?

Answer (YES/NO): NO